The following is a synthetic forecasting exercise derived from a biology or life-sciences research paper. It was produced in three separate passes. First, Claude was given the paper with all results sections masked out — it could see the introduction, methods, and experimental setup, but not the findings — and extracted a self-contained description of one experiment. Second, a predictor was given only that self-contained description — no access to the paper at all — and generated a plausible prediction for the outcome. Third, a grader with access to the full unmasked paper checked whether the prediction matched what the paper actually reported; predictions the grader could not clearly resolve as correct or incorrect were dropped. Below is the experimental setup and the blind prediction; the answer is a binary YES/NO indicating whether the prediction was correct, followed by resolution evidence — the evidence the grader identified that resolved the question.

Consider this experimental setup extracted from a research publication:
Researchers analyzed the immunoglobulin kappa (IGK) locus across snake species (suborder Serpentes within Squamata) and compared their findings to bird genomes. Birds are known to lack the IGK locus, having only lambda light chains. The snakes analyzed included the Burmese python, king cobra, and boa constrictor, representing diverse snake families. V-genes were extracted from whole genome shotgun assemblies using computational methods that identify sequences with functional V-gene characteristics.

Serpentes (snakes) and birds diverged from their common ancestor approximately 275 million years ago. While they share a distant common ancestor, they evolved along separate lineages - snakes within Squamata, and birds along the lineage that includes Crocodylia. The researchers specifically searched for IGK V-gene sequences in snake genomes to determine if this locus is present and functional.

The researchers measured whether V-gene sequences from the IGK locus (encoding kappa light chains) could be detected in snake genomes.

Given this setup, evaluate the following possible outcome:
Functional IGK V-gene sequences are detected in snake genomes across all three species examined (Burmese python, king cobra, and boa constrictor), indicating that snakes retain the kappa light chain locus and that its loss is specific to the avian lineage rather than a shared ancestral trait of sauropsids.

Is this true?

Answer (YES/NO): NO